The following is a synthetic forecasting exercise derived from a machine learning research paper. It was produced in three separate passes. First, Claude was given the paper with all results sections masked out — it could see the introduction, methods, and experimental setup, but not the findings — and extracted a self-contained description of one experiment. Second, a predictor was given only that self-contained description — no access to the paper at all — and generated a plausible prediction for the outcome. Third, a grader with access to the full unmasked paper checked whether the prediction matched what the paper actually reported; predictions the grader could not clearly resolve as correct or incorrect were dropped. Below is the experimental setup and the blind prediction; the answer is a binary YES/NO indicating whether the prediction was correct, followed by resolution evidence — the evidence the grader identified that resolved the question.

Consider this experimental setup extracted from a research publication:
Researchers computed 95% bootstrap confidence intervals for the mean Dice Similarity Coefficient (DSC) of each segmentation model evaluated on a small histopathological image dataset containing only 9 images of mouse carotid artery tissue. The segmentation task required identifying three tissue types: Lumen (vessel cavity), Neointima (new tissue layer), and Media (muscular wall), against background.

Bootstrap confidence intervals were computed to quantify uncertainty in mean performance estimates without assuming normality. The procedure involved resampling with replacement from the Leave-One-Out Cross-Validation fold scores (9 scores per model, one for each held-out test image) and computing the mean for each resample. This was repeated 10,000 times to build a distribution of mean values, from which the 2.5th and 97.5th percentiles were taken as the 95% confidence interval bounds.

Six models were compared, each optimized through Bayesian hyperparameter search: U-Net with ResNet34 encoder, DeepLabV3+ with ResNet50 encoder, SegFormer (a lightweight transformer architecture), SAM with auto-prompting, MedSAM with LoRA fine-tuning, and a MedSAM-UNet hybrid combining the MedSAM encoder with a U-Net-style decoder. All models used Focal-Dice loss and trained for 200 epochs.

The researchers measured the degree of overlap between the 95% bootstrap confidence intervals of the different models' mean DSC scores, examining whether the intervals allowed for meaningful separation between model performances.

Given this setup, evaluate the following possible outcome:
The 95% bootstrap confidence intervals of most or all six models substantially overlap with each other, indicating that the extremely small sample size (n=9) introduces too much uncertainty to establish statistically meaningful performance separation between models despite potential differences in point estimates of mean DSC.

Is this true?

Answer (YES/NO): YES